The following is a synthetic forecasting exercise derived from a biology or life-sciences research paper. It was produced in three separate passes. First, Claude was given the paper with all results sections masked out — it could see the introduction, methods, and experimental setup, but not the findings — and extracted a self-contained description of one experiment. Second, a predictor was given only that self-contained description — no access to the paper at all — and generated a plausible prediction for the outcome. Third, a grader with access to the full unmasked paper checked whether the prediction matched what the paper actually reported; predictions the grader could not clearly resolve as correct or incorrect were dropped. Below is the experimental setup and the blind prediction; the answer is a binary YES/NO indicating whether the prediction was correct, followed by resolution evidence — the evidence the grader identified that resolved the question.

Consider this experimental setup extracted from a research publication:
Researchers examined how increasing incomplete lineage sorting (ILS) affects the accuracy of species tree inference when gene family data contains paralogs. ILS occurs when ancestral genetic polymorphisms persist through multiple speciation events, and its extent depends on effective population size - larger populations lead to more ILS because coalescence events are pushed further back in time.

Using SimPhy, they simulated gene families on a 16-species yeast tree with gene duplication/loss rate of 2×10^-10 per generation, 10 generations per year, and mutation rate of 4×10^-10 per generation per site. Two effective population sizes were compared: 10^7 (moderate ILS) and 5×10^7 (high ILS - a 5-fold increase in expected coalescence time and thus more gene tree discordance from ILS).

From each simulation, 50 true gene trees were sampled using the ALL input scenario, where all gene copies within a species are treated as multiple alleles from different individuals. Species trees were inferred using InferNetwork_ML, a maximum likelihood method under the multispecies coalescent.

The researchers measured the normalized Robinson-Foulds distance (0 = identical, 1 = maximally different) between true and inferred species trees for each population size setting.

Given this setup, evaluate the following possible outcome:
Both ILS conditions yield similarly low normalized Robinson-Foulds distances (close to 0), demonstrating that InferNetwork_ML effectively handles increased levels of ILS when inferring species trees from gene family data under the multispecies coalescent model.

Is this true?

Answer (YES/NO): YES